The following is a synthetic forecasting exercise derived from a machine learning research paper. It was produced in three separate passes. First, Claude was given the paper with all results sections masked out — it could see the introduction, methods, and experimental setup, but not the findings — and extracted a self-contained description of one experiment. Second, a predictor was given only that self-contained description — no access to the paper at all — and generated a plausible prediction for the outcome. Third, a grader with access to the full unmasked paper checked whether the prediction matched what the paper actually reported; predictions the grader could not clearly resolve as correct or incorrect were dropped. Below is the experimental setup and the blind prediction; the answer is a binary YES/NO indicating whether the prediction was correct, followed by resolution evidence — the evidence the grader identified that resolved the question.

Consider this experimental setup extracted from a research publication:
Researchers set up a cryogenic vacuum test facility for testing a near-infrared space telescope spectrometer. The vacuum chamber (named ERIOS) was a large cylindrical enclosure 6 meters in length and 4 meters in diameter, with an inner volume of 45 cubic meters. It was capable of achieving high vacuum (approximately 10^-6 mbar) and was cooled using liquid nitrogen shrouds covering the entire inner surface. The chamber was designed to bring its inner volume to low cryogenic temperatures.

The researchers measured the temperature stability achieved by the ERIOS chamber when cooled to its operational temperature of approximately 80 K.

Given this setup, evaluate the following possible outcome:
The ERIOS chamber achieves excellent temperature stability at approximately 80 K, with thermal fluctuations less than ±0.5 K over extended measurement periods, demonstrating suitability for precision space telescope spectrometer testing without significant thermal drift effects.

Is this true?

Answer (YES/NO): YES